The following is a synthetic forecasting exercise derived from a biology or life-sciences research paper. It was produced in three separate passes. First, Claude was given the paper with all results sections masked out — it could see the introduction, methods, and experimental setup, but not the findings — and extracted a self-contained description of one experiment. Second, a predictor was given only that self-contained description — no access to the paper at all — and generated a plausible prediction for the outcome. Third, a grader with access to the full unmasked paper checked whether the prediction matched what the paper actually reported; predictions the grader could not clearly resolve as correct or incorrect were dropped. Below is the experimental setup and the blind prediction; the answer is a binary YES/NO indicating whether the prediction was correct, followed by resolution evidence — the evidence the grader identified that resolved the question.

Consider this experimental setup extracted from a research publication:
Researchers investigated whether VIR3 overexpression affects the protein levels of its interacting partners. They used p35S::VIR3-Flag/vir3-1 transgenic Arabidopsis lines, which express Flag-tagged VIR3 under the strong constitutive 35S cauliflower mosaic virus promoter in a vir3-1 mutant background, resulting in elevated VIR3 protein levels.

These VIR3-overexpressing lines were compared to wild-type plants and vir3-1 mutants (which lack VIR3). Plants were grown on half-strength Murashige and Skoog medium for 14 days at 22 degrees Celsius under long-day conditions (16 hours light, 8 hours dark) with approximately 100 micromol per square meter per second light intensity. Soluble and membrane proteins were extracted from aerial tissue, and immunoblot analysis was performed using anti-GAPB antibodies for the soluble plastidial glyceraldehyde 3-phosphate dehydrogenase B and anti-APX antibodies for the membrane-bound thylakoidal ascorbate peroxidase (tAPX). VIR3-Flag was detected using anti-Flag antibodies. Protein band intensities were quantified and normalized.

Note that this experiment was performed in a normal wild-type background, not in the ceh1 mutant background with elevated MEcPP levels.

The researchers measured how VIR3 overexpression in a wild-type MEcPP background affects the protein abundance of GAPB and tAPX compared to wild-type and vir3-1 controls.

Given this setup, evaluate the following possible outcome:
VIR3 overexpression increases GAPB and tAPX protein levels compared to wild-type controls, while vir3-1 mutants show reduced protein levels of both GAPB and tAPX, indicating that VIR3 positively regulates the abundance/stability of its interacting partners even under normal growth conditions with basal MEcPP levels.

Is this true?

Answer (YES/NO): NO